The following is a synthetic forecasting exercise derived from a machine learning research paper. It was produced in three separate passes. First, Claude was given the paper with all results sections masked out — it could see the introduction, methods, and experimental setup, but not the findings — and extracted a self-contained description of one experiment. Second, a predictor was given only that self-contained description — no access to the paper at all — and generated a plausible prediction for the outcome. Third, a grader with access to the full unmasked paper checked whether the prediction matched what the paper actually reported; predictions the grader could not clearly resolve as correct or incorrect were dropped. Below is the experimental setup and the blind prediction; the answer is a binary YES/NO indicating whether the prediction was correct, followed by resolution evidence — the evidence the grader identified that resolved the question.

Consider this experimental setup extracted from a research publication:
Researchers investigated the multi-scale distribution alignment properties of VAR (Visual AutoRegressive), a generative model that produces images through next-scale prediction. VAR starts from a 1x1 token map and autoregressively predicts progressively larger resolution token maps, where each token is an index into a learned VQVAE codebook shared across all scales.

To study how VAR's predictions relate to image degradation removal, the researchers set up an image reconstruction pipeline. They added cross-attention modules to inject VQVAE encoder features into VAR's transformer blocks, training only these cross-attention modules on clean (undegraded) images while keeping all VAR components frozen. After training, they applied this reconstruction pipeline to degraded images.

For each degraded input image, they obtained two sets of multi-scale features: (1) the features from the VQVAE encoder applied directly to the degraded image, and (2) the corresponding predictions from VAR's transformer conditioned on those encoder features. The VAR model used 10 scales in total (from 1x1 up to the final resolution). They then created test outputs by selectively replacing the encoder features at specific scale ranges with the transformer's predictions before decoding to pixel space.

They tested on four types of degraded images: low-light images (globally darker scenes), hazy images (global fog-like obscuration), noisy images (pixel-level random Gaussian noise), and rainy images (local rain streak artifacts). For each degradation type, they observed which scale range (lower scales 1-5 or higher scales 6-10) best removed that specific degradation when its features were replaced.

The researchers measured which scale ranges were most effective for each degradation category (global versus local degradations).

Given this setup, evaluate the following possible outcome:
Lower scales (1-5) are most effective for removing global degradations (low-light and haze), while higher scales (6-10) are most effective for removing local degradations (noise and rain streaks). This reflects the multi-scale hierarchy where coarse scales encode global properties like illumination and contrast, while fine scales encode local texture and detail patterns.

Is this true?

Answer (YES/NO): YES